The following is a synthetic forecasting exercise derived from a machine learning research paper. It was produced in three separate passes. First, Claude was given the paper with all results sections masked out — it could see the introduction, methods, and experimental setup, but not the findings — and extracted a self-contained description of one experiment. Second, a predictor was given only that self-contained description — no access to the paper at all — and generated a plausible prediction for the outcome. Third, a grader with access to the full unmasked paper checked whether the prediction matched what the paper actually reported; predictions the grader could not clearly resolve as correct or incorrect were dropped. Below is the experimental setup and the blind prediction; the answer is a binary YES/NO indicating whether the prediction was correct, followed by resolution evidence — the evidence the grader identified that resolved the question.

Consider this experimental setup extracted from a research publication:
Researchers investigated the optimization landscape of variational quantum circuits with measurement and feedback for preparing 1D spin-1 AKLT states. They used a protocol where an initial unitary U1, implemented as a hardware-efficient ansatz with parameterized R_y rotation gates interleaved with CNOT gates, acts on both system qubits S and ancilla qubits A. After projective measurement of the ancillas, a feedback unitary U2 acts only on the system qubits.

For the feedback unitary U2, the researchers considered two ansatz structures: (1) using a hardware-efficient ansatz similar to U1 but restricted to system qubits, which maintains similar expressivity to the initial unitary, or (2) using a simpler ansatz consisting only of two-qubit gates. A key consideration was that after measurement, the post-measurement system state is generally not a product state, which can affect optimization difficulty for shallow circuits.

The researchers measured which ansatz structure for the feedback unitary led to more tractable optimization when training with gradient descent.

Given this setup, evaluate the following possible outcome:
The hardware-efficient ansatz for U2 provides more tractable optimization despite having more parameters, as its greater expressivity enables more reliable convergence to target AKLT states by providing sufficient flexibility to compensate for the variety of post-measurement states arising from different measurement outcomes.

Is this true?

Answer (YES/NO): NO